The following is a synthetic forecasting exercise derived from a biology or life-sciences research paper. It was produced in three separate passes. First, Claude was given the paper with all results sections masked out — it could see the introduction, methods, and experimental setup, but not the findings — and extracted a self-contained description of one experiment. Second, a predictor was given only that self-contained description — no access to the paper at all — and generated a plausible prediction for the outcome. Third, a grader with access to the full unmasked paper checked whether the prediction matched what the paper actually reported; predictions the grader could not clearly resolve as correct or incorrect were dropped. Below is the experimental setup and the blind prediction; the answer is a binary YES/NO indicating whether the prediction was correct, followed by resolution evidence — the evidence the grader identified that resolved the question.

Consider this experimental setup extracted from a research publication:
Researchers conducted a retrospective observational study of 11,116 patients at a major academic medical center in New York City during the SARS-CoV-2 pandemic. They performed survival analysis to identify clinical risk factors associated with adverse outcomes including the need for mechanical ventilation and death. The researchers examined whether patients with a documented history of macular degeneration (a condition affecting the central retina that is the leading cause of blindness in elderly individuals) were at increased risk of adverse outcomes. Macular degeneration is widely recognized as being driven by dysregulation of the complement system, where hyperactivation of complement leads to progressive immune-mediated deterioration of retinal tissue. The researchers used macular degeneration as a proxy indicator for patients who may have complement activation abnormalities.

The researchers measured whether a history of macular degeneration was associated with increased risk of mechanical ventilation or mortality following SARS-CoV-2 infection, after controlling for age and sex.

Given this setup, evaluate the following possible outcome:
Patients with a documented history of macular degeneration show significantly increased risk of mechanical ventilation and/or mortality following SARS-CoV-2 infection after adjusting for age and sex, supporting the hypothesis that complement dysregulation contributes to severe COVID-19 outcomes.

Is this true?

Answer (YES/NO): YES